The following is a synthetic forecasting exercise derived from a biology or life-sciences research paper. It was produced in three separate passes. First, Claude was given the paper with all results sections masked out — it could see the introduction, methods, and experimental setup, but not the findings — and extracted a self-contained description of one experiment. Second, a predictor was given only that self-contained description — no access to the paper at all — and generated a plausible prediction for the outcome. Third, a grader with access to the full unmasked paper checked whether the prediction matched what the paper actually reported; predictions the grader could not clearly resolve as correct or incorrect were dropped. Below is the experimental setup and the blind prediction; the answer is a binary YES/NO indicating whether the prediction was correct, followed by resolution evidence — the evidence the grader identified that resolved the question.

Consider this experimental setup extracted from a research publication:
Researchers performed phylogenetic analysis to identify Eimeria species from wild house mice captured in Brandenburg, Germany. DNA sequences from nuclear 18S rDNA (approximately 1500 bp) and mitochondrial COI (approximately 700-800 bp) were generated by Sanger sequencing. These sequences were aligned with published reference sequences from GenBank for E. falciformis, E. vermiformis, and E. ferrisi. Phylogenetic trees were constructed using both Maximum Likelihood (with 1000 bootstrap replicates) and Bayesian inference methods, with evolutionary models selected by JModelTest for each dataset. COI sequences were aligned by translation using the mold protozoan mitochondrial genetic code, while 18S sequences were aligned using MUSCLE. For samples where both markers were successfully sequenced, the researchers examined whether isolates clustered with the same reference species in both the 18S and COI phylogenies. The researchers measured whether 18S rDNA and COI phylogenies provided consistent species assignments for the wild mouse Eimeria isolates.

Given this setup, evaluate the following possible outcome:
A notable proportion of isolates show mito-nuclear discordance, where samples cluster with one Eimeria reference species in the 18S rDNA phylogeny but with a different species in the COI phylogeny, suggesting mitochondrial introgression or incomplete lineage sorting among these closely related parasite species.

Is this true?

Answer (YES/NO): NO